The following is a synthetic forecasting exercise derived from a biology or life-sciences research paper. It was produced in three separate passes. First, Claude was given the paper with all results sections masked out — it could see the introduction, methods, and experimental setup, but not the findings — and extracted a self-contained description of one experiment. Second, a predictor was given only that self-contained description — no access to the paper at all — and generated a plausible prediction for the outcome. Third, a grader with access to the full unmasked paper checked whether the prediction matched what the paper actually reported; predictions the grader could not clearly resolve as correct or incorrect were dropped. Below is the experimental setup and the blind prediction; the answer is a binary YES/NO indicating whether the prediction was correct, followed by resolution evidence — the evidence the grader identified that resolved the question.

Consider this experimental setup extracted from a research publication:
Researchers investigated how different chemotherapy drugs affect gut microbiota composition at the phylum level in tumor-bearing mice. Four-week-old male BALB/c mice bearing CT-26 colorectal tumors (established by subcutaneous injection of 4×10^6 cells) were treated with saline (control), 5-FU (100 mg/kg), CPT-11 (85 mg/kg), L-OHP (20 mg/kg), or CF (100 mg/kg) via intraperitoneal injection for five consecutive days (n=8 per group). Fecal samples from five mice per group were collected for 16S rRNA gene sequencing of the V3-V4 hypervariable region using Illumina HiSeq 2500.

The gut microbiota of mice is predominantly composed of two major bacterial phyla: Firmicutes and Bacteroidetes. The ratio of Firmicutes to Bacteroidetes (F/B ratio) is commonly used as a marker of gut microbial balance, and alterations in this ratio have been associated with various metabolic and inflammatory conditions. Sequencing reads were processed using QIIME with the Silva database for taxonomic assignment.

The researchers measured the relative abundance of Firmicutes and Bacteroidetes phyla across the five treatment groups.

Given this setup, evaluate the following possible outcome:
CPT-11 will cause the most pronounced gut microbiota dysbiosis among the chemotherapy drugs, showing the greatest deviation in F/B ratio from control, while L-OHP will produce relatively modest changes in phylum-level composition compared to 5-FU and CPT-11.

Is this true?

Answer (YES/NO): NO